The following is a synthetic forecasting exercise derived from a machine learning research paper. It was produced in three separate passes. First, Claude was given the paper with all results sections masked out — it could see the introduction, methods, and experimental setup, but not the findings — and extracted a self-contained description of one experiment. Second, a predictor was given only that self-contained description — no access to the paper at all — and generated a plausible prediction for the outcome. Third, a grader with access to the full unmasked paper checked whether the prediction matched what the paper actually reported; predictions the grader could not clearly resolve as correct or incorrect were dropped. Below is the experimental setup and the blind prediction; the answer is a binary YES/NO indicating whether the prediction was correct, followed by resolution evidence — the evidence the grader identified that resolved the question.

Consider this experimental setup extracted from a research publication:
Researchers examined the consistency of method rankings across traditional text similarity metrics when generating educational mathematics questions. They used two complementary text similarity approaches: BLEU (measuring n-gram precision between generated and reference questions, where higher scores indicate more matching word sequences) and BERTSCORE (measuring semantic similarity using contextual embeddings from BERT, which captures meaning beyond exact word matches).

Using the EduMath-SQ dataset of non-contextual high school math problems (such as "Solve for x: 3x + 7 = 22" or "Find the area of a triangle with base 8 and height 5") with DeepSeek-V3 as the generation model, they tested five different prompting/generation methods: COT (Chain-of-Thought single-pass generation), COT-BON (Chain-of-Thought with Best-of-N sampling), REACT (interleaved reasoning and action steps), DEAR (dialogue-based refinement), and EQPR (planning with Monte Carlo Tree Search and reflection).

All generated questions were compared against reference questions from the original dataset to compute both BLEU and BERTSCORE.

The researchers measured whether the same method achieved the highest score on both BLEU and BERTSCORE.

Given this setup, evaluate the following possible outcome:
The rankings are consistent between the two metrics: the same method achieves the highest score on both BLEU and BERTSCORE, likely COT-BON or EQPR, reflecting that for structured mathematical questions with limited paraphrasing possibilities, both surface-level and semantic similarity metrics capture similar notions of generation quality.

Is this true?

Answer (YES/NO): YES